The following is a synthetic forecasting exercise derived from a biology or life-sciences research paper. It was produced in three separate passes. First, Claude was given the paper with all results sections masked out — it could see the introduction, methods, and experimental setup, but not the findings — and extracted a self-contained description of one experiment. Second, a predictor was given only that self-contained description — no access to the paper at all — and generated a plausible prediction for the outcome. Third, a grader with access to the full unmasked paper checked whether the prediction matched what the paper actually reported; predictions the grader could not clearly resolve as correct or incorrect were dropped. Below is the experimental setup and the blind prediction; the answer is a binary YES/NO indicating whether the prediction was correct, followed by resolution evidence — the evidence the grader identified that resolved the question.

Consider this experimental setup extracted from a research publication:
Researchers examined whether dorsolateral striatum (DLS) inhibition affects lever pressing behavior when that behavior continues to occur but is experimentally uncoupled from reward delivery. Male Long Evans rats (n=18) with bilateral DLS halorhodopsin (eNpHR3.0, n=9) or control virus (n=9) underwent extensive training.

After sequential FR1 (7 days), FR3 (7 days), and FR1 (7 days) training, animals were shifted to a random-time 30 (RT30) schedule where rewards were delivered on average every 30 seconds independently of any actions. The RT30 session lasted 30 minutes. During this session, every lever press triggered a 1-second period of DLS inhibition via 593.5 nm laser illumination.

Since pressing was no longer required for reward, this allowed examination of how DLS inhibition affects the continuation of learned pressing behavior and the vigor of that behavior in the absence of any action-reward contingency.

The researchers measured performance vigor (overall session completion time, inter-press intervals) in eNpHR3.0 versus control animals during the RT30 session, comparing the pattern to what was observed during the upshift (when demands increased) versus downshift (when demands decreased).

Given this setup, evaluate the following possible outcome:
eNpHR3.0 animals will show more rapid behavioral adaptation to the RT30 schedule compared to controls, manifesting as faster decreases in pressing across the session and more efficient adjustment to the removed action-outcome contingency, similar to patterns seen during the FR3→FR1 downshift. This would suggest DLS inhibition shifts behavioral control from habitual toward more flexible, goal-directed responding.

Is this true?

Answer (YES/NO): NO